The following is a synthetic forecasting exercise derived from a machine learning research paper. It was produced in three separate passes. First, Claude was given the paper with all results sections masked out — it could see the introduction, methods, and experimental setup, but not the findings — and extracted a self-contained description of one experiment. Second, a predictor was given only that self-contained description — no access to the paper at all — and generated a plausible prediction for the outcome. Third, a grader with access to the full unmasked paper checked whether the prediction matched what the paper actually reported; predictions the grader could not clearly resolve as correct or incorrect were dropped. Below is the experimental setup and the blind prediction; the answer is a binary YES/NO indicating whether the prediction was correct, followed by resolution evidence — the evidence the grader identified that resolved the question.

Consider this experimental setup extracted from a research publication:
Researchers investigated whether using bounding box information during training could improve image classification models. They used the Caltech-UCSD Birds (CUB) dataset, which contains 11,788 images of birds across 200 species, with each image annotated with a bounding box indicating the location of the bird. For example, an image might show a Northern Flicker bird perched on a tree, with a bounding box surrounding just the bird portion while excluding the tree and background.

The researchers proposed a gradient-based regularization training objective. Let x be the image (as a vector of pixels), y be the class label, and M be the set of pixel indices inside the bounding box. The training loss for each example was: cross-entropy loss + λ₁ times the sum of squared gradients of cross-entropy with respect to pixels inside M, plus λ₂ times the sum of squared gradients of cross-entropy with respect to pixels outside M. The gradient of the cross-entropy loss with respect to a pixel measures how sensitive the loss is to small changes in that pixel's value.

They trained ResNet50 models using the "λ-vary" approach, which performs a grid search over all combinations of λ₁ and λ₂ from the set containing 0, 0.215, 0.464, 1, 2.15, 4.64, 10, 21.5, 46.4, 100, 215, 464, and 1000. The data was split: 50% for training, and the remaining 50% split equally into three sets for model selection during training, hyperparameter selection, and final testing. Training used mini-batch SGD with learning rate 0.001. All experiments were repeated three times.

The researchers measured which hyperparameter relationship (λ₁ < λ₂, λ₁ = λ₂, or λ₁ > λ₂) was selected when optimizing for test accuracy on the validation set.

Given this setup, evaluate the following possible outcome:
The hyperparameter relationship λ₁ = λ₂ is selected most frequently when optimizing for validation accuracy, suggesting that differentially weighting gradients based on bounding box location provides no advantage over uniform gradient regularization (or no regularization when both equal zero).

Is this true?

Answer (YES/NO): NO